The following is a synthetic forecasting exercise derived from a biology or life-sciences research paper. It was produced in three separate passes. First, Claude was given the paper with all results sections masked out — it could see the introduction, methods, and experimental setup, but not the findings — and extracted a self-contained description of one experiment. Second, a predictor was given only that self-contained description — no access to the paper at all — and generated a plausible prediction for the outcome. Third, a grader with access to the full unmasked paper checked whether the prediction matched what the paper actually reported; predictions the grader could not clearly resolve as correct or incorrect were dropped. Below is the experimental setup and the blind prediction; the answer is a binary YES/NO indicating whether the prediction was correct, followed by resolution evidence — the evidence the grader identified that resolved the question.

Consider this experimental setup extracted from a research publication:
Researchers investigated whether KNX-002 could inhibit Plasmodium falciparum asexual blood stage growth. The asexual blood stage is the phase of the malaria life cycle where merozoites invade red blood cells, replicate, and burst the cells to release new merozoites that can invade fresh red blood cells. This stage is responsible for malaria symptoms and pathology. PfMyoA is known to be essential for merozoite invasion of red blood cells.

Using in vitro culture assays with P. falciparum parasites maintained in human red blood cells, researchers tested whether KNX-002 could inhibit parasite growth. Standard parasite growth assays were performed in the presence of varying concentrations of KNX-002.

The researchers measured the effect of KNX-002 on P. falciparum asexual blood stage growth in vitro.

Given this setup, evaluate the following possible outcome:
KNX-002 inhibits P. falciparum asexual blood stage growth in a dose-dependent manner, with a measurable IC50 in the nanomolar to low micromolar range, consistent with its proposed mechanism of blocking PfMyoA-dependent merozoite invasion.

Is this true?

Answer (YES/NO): NO